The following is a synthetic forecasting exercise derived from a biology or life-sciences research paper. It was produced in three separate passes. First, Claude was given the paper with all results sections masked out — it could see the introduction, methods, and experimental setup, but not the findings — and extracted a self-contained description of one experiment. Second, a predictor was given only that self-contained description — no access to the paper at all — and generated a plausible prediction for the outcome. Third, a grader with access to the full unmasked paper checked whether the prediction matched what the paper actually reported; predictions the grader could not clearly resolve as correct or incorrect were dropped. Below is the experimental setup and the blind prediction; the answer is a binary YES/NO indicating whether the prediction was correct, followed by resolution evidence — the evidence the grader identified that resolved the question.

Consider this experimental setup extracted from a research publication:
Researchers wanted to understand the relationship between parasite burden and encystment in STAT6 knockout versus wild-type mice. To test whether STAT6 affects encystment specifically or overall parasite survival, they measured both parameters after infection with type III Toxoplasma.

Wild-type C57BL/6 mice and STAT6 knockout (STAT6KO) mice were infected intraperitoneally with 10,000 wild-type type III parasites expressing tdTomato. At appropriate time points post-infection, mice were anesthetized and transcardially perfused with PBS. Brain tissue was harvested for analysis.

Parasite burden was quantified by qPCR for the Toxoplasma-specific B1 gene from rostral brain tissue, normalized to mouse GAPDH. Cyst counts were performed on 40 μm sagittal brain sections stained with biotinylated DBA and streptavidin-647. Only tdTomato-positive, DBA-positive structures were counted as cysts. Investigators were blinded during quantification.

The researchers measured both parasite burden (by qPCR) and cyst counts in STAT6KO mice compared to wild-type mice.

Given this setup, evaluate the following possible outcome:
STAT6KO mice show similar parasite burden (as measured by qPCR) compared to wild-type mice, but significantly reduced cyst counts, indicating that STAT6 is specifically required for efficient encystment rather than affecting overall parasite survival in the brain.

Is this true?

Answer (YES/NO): YES